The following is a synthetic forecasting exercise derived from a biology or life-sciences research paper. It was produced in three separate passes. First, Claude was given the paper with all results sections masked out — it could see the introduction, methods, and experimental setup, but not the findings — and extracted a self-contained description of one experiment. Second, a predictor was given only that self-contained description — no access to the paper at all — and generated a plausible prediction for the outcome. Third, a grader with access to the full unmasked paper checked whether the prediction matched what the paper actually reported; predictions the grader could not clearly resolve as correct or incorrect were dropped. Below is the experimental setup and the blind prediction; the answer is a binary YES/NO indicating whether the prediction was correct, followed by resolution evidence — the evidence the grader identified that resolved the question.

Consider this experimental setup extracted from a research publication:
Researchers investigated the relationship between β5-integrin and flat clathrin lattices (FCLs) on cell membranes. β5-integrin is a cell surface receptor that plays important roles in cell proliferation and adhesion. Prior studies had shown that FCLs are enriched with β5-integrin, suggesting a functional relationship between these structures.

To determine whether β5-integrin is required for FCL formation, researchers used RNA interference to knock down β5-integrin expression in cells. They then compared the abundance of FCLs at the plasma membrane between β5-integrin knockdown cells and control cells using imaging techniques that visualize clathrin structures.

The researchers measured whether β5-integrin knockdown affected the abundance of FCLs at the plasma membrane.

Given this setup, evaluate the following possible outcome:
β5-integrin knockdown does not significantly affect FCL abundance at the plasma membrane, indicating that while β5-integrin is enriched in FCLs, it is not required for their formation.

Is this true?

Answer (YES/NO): NO